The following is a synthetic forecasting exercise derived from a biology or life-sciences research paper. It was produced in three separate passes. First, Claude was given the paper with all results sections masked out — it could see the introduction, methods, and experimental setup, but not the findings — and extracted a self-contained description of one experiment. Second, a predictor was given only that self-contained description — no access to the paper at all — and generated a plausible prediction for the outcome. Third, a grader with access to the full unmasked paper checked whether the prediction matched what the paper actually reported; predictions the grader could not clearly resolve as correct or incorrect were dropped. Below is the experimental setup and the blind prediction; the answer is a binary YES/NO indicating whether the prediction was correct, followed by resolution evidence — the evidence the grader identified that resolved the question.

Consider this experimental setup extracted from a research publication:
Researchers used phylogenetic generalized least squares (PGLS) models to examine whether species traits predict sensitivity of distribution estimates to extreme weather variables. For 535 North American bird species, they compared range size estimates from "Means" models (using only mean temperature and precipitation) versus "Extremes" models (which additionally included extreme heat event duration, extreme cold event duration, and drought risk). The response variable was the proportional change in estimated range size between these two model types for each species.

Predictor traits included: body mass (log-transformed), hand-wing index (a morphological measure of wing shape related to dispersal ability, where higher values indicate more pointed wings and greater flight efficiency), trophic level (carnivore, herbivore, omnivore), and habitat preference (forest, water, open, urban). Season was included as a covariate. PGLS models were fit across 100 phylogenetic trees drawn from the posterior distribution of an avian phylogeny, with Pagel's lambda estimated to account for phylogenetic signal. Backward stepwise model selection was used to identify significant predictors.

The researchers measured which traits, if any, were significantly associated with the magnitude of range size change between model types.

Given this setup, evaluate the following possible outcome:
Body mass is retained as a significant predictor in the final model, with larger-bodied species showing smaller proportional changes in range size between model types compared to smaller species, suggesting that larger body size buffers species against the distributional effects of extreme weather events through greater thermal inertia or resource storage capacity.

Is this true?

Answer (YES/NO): YES